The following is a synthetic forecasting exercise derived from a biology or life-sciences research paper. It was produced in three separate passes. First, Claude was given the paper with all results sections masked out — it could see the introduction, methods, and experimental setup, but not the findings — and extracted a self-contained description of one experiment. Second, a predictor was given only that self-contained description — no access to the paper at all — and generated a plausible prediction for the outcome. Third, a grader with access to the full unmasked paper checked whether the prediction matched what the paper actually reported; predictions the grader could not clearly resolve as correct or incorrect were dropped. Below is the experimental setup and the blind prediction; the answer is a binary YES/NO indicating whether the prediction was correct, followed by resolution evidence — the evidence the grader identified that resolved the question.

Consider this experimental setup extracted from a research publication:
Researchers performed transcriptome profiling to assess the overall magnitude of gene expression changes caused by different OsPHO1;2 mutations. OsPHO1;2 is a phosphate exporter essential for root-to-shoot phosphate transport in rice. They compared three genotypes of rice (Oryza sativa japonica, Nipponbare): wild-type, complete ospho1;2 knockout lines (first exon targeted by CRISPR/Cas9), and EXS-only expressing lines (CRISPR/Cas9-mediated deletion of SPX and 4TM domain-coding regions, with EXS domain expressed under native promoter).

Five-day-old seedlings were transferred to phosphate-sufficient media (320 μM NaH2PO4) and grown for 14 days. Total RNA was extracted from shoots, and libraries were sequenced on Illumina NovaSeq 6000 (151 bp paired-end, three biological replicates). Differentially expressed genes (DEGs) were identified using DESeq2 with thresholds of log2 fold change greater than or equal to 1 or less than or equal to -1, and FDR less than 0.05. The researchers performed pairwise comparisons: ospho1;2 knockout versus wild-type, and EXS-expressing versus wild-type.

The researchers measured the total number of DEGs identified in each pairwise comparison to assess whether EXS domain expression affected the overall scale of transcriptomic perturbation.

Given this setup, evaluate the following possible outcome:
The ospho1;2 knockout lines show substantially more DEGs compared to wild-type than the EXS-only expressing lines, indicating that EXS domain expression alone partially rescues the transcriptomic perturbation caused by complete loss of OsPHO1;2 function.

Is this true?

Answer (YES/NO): YES